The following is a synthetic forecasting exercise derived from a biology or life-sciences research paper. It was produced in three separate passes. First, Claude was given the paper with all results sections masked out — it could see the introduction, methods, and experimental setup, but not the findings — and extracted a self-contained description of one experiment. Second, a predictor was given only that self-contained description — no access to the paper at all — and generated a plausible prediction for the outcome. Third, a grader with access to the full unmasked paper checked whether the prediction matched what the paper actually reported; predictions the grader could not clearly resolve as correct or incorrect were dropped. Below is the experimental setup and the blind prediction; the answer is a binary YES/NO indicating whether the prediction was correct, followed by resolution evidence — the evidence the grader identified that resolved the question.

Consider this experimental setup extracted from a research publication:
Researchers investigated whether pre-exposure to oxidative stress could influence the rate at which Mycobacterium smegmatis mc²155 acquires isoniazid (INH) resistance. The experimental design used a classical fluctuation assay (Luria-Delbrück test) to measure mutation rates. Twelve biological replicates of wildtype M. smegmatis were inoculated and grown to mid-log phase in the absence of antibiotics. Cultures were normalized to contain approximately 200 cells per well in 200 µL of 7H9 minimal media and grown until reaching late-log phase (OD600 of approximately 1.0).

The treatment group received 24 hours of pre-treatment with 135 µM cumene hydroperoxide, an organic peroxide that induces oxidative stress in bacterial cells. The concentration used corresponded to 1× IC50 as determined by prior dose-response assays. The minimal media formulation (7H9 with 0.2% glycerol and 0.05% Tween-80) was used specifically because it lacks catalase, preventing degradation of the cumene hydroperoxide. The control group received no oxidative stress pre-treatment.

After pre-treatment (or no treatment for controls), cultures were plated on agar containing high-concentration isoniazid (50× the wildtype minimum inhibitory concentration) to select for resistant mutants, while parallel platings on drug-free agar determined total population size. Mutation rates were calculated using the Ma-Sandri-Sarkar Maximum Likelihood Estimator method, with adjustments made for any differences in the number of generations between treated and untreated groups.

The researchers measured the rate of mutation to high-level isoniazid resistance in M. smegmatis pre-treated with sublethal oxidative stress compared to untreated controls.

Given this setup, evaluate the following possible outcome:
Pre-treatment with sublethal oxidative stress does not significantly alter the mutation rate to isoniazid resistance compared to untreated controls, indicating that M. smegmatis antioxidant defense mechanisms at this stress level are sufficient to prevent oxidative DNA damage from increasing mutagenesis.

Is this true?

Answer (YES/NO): NO